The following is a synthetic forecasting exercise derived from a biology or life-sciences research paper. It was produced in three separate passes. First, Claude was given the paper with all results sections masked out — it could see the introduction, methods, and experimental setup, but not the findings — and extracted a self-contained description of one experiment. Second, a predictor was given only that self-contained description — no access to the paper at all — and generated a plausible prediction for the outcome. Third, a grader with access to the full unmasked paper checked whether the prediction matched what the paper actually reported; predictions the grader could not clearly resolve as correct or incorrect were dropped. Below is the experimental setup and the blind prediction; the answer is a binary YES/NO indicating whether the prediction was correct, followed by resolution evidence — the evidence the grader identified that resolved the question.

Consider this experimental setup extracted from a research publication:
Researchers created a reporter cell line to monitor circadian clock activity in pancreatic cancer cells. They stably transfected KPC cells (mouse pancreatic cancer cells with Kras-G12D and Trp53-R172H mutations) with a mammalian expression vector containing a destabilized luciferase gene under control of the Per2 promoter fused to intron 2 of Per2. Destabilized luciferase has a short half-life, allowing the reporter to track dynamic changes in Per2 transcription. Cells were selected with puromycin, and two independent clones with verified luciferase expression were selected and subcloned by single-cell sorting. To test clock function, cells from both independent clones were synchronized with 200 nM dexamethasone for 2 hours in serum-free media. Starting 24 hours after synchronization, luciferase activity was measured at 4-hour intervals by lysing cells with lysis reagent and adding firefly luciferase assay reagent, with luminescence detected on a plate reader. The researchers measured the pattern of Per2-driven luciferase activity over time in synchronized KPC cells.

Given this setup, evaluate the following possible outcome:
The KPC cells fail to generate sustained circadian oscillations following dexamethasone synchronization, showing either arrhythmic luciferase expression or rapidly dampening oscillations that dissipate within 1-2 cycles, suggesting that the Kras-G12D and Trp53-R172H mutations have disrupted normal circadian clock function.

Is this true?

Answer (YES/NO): NO